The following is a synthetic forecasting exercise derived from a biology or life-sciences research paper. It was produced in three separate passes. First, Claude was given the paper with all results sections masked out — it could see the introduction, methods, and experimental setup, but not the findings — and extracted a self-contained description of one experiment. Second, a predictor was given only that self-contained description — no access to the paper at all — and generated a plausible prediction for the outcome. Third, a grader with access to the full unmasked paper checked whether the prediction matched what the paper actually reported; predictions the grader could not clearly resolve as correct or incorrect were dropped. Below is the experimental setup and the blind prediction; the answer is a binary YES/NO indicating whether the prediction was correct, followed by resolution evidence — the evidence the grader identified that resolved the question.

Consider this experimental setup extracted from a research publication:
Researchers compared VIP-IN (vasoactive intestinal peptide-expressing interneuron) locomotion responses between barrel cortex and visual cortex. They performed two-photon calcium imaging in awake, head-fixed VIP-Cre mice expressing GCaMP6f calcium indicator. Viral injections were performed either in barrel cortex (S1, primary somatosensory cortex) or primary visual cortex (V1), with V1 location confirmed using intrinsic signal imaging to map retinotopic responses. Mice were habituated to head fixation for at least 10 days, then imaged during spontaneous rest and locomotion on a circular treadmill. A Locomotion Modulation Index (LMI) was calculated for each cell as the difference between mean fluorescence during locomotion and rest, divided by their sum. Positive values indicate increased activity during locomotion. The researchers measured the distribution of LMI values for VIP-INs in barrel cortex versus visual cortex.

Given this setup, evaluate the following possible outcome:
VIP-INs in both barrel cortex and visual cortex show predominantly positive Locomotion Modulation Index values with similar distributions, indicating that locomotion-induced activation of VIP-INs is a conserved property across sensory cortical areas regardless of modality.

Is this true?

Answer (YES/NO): YES